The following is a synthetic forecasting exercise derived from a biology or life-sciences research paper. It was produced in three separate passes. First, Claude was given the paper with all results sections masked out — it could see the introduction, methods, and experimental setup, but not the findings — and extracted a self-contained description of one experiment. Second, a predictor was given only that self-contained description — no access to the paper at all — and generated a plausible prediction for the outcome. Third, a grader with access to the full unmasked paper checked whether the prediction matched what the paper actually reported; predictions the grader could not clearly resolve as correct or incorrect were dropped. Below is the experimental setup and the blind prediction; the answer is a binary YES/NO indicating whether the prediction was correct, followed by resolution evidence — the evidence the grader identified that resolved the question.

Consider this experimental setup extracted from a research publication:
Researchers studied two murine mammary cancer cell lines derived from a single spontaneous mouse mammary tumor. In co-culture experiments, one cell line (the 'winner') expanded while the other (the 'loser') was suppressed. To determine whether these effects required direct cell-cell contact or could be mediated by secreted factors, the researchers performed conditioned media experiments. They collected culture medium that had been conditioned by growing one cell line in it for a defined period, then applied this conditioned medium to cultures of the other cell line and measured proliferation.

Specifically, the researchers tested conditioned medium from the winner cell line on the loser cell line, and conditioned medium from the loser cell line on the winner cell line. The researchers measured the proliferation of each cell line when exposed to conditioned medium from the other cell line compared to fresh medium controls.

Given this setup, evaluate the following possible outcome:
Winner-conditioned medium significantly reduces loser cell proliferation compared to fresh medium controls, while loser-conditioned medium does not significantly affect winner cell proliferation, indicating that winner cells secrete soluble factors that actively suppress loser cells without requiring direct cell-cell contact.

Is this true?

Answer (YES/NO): NO